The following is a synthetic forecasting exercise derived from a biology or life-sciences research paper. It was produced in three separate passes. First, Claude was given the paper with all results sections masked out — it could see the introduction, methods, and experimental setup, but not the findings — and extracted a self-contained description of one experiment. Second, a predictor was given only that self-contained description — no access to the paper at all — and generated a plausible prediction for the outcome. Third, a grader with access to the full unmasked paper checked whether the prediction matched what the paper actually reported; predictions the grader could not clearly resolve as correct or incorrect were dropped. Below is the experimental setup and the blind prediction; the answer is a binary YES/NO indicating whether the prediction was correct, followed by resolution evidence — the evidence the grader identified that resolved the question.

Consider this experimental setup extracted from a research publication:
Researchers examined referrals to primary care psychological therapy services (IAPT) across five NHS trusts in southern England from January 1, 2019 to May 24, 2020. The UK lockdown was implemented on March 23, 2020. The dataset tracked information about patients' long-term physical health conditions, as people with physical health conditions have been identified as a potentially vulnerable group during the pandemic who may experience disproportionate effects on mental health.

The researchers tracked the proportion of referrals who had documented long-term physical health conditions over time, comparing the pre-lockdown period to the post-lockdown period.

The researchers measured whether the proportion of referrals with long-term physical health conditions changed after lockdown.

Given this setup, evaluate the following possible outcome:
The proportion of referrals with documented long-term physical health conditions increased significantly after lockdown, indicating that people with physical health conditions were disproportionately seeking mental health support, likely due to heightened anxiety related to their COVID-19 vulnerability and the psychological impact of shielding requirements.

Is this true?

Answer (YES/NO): NO